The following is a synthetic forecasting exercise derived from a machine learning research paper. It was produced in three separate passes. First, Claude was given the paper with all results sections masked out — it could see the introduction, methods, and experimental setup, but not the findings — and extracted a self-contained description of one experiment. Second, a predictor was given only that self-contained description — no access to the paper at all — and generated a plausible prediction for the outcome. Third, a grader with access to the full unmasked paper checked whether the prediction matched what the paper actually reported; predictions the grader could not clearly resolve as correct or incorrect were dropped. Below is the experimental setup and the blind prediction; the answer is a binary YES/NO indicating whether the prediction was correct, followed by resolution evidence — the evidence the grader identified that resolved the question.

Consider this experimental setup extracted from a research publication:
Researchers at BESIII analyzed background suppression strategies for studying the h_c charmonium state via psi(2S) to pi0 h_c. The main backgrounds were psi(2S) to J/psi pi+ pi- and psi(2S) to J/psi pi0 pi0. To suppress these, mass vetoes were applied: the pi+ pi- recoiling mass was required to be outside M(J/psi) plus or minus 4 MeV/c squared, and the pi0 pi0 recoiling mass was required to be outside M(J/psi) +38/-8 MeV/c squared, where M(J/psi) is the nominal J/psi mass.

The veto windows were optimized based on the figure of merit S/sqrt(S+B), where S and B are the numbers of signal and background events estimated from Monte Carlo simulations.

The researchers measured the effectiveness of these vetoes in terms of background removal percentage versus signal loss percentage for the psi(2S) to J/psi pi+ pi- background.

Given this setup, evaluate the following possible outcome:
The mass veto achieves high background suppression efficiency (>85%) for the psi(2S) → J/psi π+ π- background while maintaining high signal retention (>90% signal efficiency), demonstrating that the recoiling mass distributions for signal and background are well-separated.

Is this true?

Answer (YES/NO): NO